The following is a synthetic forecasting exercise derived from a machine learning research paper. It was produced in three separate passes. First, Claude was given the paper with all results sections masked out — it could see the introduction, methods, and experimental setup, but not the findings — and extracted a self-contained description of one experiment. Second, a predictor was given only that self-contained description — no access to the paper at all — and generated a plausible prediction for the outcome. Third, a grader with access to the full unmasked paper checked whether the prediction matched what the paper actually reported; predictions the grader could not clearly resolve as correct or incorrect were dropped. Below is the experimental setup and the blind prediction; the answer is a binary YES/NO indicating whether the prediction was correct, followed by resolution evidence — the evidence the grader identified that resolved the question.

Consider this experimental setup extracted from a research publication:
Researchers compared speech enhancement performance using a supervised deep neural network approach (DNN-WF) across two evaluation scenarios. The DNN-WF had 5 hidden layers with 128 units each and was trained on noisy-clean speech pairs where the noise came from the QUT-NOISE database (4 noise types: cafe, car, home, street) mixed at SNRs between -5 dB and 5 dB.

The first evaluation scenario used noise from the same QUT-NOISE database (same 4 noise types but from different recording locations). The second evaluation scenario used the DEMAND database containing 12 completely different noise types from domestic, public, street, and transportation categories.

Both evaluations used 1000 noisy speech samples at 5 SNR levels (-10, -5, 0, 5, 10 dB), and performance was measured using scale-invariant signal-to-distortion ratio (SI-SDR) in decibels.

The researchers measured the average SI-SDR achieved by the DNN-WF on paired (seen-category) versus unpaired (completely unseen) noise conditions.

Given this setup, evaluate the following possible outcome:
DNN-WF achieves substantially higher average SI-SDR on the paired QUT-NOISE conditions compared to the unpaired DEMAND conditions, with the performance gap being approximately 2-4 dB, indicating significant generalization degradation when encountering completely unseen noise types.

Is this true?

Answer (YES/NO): YES